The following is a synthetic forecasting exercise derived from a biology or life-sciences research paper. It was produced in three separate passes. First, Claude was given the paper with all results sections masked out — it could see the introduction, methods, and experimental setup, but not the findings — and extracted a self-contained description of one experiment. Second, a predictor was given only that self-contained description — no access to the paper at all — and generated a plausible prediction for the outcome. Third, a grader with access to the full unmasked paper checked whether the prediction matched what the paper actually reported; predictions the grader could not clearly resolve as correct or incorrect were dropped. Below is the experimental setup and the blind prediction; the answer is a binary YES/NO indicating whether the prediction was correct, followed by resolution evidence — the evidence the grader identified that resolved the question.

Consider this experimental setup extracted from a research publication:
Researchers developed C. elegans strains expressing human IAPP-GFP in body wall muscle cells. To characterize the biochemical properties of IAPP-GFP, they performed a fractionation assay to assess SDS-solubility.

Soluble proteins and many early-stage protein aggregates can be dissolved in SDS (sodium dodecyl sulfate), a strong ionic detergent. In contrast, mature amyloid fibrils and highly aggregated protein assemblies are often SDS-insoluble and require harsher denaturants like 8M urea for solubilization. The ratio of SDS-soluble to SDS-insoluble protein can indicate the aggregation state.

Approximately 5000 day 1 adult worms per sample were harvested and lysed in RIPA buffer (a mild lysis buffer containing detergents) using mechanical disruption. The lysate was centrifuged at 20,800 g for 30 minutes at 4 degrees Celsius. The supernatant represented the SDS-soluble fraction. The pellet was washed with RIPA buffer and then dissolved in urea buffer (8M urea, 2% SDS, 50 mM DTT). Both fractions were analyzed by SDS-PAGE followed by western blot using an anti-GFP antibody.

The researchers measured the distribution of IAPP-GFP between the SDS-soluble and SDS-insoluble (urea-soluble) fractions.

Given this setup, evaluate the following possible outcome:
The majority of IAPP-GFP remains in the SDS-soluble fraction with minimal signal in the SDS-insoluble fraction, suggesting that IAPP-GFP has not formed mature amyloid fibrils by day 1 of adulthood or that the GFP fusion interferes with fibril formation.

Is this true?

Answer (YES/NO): NO